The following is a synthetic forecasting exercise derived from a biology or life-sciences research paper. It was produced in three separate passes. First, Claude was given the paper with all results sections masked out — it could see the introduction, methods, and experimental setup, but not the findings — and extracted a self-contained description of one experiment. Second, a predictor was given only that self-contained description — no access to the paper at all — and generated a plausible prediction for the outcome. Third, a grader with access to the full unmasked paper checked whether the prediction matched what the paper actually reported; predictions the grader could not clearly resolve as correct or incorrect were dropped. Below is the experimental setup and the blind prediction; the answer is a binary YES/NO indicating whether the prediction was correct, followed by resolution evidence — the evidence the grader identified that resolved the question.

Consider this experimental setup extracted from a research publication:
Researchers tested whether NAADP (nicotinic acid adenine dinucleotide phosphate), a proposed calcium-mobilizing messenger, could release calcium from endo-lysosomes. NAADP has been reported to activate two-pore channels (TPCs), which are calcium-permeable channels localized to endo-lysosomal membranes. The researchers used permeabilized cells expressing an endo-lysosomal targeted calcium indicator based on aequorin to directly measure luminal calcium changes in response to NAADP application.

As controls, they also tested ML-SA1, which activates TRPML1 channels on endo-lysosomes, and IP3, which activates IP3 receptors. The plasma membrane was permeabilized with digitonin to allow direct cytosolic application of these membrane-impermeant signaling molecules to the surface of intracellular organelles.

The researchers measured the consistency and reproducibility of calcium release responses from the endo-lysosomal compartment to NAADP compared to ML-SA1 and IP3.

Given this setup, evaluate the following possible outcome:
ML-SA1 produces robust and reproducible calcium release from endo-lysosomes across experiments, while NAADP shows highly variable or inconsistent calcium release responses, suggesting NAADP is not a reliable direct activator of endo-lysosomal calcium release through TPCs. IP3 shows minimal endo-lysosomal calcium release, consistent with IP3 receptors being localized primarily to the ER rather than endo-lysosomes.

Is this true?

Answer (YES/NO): NO